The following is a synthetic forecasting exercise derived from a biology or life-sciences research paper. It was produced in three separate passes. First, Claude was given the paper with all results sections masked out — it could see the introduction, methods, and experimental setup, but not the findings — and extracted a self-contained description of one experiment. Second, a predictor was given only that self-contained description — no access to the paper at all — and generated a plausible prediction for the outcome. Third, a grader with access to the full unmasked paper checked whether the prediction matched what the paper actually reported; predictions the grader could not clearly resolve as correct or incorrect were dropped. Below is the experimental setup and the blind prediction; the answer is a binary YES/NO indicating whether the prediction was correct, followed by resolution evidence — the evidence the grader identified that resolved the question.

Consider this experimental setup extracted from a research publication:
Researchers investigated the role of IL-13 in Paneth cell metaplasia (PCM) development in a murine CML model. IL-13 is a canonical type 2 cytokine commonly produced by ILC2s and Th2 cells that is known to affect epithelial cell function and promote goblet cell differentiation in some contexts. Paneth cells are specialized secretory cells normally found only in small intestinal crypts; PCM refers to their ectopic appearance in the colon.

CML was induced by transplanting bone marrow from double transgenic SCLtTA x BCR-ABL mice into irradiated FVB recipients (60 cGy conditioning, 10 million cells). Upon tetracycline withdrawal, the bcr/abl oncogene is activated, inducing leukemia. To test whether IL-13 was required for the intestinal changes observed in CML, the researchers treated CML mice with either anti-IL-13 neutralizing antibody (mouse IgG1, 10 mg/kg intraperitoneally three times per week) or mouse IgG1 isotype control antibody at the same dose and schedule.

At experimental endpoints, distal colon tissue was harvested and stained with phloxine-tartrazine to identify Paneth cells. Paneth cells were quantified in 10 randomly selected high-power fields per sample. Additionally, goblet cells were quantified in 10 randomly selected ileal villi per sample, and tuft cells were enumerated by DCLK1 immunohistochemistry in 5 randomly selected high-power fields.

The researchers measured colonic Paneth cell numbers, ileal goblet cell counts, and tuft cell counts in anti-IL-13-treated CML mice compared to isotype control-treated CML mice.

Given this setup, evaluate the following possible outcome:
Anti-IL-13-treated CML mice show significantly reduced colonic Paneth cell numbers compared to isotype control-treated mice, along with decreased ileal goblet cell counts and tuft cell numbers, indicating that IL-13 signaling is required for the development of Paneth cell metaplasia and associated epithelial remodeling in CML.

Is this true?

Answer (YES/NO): NO